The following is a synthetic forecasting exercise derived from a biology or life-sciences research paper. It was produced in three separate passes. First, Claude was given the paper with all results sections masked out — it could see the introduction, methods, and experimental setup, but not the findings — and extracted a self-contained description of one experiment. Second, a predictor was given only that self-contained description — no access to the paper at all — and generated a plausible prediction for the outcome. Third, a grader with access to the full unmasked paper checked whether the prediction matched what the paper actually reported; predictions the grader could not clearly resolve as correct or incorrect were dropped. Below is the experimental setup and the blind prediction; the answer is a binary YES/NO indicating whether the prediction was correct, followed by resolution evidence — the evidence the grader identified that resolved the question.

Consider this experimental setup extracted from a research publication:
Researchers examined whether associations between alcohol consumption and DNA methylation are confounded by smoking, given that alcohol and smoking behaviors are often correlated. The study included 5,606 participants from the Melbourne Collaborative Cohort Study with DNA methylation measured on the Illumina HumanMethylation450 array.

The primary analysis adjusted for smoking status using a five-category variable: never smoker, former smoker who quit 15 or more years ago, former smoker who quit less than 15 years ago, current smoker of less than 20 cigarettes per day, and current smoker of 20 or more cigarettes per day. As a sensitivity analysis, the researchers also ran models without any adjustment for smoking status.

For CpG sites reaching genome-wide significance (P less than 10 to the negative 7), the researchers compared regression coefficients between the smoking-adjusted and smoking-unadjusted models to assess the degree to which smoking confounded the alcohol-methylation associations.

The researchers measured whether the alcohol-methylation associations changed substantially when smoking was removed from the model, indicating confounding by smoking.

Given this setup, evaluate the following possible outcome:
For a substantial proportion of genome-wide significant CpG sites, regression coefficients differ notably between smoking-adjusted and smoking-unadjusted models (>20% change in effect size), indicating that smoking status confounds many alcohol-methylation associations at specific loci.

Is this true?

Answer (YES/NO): YES